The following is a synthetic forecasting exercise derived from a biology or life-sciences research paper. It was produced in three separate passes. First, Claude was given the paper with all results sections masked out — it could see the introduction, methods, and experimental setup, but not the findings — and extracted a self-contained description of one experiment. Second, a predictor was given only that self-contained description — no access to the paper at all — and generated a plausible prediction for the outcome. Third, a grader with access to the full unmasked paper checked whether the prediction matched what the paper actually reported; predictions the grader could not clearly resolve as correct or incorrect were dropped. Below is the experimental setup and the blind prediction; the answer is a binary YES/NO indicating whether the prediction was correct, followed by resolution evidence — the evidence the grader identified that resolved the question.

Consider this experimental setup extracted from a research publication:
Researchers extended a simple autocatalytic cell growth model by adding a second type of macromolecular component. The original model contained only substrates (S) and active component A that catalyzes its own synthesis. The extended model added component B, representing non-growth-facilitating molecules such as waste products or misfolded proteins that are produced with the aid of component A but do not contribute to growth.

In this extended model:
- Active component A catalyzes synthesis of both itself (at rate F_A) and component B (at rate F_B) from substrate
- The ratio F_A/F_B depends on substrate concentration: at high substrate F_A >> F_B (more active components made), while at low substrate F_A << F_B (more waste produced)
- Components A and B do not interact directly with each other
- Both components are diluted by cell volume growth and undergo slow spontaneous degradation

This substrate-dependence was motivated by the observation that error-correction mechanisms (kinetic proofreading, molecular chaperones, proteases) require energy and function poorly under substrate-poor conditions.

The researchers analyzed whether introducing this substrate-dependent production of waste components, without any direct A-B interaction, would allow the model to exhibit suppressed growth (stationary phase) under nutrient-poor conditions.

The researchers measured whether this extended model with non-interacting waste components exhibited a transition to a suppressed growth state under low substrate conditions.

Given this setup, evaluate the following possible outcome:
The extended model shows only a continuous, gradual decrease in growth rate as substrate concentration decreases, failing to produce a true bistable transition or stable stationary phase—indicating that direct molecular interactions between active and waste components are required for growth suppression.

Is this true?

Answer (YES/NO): YES